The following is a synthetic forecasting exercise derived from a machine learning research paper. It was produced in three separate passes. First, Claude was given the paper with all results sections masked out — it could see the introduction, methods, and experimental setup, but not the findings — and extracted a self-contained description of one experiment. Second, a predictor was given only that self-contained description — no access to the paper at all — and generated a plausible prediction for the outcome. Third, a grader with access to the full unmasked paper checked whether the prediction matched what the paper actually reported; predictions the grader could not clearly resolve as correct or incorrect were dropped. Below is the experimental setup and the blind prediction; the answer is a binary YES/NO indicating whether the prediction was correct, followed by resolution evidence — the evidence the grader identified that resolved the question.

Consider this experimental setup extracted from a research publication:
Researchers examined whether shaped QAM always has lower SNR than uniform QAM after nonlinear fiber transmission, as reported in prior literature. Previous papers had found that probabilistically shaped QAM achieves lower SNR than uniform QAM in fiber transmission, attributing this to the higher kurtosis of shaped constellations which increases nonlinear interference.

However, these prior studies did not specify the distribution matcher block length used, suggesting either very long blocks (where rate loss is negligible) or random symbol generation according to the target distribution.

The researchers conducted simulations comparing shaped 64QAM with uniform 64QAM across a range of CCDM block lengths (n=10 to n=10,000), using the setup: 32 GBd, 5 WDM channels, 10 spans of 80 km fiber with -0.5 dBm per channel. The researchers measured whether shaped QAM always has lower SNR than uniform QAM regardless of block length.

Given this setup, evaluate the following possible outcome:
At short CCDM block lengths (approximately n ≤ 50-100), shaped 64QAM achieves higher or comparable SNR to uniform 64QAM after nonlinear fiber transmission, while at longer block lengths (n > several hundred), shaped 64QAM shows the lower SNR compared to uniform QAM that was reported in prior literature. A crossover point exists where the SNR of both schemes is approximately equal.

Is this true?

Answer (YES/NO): YES